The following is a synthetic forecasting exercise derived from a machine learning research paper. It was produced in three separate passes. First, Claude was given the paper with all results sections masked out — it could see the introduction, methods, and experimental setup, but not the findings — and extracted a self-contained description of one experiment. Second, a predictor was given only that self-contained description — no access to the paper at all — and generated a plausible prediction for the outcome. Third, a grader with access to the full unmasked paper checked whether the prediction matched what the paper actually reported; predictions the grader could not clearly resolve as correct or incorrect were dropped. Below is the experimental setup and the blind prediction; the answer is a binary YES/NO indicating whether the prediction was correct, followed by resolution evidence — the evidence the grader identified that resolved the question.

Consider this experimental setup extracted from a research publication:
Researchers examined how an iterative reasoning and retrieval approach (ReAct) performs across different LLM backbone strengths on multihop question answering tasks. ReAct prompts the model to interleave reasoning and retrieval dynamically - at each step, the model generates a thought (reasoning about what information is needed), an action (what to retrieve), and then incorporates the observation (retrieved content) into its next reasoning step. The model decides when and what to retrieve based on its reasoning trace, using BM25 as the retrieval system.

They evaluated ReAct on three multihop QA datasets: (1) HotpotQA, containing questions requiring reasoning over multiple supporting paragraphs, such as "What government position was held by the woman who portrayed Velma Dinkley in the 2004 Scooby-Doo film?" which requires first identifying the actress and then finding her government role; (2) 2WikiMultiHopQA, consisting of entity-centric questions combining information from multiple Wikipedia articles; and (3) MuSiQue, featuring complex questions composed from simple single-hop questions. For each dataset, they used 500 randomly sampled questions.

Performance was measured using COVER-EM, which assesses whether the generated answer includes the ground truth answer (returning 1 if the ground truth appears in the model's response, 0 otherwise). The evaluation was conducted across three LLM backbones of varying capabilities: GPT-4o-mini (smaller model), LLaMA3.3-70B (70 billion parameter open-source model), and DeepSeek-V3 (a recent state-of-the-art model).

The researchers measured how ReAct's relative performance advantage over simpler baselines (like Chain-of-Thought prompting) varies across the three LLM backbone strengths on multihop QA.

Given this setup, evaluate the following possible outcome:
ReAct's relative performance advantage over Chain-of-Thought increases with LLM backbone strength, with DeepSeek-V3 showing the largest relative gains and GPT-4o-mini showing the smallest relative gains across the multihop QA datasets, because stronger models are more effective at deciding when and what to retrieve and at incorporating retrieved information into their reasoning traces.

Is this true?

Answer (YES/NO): YES